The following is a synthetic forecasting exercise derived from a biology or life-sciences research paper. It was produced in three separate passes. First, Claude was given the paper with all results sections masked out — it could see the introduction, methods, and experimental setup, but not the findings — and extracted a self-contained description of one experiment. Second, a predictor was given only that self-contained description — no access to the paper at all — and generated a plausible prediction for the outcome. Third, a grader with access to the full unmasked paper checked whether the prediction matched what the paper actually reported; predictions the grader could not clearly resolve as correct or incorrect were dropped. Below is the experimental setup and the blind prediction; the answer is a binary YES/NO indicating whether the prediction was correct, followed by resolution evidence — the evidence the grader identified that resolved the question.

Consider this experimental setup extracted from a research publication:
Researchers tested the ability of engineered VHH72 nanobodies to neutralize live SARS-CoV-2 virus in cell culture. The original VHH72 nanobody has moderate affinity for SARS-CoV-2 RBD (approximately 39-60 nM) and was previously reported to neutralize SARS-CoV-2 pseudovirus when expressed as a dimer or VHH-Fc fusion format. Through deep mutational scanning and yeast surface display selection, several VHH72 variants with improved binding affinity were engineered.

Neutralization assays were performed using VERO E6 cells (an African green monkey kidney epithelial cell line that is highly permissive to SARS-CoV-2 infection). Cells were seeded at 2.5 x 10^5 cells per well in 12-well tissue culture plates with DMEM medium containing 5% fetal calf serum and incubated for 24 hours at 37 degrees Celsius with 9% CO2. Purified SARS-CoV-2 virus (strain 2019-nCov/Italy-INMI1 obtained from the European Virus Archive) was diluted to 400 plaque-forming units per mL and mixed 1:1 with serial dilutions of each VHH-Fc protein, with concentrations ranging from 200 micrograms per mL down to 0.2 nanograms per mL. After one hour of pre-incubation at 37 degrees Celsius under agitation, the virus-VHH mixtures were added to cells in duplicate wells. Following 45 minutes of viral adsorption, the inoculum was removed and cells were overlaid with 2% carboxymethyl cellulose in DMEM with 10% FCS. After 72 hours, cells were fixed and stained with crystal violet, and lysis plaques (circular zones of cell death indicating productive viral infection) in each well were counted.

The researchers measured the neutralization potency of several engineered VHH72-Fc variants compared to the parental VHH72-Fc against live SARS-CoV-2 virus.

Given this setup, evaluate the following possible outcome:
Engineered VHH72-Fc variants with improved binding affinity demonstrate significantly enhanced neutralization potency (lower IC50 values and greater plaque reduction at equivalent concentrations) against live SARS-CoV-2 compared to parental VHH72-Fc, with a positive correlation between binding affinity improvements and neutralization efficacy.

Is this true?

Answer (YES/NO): YES